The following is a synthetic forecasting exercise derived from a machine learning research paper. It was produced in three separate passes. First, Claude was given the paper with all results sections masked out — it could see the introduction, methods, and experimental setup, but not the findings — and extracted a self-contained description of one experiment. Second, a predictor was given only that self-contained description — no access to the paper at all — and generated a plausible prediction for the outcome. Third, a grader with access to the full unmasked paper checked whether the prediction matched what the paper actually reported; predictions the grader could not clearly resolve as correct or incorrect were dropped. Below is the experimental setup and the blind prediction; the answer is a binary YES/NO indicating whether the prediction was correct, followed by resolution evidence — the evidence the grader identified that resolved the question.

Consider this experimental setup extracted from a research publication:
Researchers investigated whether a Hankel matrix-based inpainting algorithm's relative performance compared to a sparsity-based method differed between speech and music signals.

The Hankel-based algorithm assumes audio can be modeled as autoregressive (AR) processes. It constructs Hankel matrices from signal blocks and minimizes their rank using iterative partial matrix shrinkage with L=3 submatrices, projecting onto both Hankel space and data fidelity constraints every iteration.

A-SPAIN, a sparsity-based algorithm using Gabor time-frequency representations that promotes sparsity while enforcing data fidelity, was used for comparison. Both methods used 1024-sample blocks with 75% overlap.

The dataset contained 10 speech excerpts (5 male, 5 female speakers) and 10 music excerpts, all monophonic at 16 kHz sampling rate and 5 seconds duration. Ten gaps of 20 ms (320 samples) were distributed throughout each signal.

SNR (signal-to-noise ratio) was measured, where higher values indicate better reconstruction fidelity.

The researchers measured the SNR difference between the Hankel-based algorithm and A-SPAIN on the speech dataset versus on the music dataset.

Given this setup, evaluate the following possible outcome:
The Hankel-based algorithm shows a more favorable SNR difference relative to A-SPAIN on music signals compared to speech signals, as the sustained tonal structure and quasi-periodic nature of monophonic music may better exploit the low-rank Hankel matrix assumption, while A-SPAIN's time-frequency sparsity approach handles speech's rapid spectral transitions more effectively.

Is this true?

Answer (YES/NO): NO